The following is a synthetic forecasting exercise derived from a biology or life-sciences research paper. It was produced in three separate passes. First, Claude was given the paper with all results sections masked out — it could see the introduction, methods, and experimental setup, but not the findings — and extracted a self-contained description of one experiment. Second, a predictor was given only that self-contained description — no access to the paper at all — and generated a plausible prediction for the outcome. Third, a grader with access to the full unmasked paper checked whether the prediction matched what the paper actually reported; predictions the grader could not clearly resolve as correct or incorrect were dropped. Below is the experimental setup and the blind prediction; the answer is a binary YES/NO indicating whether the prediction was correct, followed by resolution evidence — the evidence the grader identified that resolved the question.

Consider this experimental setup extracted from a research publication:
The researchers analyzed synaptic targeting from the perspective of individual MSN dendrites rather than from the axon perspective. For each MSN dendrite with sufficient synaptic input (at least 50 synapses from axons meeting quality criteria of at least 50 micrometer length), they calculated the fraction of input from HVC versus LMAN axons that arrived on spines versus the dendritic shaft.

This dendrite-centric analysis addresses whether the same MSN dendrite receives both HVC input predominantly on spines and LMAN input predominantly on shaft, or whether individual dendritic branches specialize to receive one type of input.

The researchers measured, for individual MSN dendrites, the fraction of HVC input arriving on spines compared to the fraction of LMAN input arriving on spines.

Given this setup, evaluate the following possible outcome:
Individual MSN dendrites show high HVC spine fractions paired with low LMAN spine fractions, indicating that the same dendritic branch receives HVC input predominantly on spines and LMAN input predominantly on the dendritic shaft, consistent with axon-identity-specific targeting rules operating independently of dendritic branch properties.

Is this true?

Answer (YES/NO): YES